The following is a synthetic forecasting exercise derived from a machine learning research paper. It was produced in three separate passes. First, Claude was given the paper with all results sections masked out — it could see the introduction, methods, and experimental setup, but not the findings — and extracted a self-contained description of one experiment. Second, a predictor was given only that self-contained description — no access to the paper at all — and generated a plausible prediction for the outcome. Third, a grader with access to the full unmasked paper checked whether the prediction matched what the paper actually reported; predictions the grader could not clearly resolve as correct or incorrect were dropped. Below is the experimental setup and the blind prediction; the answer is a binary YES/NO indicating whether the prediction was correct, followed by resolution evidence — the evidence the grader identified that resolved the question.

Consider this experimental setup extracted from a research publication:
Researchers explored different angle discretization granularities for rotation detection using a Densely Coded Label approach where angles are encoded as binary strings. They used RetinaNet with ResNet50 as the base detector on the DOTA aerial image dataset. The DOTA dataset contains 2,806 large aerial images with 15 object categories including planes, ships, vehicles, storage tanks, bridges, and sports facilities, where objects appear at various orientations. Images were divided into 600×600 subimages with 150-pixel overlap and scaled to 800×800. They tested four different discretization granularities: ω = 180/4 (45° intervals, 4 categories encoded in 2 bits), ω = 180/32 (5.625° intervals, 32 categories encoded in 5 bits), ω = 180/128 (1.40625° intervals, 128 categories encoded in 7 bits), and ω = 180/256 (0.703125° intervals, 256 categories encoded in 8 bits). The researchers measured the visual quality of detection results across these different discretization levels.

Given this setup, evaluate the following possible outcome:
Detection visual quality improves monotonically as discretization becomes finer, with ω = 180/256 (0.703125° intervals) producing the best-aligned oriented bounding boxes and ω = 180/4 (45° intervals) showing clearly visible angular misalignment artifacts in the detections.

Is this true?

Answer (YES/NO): NO